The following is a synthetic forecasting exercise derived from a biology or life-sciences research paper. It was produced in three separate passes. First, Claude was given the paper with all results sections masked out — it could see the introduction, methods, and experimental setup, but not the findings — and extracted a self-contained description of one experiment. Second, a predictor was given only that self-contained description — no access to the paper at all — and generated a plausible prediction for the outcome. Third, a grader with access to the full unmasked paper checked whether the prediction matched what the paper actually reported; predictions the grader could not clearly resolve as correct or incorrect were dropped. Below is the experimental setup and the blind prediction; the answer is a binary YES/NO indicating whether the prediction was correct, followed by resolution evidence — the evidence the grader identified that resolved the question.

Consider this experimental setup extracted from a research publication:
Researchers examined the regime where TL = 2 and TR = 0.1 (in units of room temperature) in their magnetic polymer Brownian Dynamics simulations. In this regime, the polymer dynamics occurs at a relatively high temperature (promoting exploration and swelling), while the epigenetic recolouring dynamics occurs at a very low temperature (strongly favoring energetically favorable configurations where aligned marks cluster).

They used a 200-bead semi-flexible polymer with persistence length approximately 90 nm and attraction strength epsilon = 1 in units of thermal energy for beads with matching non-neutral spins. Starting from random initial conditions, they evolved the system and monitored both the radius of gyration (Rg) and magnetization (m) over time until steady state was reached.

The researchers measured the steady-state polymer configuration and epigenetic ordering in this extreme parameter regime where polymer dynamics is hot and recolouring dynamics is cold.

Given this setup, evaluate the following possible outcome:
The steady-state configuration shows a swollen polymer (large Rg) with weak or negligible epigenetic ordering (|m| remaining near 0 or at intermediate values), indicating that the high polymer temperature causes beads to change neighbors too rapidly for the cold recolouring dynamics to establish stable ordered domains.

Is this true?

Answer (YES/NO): NO